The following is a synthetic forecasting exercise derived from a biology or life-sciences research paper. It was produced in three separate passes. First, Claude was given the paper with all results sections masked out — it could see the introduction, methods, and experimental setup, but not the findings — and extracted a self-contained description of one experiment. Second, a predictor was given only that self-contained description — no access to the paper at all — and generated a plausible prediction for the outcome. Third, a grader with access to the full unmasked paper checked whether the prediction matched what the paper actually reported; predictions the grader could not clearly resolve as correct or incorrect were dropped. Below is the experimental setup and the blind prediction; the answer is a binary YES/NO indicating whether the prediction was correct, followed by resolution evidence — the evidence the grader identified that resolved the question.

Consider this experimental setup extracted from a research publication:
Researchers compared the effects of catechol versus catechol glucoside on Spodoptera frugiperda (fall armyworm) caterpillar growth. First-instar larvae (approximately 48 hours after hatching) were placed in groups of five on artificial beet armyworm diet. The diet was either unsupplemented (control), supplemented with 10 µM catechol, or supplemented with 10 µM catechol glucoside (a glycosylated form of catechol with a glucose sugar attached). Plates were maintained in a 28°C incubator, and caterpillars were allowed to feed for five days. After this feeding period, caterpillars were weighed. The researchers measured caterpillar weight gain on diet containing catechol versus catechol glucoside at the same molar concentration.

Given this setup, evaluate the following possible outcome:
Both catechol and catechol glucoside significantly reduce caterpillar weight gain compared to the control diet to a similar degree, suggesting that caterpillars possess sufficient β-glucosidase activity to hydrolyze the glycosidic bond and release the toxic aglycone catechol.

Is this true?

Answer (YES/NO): NO